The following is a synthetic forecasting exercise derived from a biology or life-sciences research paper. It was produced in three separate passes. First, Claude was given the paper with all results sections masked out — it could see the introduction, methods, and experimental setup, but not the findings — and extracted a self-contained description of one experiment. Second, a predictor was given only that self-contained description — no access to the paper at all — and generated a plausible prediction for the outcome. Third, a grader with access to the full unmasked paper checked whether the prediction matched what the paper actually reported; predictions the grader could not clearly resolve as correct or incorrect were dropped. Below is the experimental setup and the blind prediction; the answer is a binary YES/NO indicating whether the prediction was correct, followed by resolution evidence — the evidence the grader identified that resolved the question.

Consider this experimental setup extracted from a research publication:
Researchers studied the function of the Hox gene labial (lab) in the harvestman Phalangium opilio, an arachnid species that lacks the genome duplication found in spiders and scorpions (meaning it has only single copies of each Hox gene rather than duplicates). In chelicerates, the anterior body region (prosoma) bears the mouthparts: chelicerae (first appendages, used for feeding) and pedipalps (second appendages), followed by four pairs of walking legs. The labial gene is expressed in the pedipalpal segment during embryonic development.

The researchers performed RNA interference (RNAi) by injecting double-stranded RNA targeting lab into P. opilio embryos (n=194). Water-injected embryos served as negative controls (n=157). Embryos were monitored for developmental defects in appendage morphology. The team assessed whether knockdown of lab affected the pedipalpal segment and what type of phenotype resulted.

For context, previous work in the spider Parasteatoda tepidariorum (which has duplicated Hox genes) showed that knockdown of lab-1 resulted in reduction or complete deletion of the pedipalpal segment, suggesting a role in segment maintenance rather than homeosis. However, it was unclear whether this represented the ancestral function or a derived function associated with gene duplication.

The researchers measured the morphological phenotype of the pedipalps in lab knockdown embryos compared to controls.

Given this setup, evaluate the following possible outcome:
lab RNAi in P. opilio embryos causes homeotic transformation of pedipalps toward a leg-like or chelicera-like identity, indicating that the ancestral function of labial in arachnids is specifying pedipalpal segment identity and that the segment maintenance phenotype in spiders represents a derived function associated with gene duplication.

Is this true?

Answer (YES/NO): NO